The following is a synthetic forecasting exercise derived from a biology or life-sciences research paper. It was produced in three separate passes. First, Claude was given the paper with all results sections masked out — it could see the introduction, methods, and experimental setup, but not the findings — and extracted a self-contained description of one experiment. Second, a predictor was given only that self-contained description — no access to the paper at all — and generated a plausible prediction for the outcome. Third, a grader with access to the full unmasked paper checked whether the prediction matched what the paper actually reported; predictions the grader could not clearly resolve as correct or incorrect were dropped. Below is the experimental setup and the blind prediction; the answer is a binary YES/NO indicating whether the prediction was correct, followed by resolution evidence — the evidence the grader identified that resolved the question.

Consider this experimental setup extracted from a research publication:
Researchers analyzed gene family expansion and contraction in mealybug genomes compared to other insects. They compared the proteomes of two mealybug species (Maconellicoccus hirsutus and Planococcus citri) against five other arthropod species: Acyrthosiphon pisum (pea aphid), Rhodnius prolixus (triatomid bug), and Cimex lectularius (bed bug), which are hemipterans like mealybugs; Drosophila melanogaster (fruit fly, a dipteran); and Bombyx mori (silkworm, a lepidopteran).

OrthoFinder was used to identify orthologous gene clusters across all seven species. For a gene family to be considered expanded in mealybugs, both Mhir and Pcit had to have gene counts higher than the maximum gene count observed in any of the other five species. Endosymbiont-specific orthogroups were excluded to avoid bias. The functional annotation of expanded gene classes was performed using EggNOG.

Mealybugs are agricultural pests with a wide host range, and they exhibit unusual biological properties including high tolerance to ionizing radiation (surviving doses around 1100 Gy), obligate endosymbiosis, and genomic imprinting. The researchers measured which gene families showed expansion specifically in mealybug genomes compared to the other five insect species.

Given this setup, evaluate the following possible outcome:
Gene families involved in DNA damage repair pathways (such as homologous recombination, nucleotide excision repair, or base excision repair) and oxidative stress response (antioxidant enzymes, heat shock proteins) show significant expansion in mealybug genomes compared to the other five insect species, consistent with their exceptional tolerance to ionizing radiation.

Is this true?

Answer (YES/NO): NO